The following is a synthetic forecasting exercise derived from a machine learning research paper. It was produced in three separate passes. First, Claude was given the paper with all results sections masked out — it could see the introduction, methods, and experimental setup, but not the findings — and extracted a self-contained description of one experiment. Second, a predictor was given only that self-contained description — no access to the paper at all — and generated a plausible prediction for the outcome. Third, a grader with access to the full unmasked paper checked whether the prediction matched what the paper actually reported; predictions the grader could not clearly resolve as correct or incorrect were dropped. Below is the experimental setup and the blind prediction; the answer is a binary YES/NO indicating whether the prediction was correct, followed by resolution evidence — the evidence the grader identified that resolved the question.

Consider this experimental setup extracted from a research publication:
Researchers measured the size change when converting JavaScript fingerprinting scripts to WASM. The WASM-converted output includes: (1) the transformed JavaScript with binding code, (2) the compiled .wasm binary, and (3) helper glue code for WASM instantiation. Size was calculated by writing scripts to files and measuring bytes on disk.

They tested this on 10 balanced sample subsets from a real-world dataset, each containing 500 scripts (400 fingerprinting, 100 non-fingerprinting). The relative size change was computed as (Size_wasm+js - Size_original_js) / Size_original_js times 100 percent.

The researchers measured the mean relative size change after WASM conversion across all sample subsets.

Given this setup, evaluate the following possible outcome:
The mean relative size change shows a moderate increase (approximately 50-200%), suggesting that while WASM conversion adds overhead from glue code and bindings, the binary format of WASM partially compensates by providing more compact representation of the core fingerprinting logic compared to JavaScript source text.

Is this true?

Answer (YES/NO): NO